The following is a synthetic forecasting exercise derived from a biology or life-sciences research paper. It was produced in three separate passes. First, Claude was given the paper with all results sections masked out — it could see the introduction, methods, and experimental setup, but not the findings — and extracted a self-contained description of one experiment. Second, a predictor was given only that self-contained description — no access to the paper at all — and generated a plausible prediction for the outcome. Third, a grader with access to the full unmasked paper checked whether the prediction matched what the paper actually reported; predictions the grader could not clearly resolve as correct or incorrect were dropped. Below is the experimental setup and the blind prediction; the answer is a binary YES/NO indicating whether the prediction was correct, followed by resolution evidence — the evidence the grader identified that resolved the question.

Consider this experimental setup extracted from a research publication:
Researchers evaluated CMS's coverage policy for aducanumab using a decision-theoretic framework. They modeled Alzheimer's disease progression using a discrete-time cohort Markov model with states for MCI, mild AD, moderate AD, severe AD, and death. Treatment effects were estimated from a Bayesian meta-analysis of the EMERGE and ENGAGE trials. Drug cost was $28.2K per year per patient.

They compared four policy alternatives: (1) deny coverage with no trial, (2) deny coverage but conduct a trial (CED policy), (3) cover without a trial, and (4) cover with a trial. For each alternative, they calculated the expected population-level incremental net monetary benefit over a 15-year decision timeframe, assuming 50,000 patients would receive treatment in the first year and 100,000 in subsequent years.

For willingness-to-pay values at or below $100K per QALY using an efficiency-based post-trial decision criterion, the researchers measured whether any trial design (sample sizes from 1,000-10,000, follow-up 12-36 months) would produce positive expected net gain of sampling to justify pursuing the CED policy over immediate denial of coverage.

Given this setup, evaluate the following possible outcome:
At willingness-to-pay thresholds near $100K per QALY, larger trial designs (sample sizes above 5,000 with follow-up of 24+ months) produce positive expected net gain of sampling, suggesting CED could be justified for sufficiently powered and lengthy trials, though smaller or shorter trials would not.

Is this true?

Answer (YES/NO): NO